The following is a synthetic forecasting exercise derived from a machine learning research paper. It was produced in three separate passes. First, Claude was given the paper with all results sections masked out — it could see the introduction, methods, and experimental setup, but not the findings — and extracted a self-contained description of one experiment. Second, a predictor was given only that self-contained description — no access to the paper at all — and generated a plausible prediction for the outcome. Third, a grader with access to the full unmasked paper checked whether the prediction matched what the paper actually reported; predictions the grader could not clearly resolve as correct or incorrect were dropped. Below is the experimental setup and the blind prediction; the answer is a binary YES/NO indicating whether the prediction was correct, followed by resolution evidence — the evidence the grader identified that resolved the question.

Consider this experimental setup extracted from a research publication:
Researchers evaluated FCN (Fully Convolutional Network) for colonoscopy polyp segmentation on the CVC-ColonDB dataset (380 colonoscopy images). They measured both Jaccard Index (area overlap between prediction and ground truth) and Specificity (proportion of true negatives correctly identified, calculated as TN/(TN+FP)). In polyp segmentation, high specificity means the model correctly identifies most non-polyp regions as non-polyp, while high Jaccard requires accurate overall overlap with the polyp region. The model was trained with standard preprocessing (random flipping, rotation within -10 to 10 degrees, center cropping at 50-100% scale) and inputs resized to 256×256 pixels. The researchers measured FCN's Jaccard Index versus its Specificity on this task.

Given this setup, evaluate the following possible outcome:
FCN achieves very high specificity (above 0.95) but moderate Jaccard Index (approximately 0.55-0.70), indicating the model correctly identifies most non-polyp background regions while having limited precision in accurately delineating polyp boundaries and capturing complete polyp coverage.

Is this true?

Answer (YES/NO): NO